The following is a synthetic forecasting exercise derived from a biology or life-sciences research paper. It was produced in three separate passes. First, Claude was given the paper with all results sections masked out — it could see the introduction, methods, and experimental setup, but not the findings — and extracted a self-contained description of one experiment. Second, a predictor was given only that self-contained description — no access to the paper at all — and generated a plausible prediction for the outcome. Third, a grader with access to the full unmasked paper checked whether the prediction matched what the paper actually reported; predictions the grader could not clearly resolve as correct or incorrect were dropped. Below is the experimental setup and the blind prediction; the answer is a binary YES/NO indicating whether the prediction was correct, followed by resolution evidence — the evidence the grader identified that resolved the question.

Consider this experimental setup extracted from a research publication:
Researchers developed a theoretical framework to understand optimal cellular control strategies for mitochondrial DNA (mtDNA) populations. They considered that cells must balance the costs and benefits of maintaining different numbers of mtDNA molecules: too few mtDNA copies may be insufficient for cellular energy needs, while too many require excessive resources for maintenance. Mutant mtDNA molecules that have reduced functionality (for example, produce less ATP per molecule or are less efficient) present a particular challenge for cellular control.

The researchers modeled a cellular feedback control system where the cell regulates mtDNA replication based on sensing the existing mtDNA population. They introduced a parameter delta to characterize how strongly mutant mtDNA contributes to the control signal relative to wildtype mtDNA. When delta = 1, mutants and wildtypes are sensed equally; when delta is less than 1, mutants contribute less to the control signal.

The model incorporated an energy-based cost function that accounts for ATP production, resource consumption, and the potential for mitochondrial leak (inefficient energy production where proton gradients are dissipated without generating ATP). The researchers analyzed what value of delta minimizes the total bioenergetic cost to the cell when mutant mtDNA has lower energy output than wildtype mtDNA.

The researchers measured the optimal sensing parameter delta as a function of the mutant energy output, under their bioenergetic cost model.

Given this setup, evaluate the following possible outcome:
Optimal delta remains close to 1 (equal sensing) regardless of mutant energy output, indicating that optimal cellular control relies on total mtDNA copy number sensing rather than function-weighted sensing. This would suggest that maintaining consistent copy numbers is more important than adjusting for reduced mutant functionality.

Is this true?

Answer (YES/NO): NO